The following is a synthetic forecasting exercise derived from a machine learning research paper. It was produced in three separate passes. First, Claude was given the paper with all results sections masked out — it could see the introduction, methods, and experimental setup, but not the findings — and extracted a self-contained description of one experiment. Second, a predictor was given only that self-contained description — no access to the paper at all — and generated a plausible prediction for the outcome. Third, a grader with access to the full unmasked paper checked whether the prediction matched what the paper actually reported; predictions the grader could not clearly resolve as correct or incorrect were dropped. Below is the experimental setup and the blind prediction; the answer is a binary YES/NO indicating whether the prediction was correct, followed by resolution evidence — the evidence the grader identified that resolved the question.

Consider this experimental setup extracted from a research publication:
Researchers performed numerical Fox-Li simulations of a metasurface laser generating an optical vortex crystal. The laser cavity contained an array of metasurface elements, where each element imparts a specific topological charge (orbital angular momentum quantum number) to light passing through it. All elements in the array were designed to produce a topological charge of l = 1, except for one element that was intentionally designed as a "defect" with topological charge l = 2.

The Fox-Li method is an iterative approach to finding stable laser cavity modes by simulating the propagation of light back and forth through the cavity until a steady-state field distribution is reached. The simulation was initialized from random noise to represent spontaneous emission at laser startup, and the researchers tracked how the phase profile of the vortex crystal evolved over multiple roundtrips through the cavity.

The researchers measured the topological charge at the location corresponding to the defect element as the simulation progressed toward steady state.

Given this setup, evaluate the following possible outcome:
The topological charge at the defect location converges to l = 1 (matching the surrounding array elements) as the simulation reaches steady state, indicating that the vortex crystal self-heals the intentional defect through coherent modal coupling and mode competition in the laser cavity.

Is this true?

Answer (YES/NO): YES